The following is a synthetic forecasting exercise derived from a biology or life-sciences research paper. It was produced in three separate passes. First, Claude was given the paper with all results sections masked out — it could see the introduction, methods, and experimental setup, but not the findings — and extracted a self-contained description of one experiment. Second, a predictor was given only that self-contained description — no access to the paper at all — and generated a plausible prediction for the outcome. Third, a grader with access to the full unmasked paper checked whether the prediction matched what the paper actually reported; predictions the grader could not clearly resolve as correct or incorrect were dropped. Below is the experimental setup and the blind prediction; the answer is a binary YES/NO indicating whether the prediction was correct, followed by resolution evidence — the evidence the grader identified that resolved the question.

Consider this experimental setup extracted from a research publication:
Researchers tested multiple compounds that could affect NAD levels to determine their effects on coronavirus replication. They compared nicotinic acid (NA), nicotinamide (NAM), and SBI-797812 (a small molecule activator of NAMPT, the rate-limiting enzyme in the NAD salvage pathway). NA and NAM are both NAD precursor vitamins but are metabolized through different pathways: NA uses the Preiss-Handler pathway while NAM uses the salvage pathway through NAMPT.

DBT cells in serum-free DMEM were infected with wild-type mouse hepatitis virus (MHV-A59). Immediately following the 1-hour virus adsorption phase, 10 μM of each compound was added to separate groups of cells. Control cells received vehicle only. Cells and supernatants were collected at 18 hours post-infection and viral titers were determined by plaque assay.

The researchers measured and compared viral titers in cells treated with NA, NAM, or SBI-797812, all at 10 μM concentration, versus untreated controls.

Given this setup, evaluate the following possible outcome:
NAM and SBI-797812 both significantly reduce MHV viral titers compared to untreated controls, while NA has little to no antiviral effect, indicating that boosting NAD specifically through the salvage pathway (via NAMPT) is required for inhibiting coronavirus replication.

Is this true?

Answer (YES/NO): NO